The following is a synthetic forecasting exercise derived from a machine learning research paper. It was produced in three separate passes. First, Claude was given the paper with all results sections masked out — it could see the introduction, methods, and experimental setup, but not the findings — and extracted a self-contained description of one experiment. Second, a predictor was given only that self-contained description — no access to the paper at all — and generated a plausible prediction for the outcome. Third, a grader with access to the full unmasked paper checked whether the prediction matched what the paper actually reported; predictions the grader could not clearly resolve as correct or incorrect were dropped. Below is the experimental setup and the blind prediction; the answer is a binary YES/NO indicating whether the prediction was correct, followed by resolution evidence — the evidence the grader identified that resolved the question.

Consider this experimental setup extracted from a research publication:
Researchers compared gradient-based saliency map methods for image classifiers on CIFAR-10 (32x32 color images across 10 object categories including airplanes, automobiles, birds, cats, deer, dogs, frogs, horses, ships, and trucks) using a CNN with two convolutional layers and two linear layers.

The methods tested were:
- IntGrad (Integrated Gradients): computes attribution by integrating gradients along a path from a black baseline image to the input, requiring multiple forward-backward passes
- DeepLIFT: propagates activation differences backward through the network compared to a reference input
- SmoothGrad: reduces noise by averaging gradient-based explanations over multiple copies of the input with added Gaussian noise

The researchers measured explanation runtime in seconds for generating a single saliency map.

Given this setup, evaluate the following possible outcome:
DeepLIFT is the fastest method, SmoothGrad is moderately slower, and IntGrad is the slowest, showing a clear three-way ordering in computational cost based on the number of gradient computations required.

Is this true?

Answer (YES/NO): NO